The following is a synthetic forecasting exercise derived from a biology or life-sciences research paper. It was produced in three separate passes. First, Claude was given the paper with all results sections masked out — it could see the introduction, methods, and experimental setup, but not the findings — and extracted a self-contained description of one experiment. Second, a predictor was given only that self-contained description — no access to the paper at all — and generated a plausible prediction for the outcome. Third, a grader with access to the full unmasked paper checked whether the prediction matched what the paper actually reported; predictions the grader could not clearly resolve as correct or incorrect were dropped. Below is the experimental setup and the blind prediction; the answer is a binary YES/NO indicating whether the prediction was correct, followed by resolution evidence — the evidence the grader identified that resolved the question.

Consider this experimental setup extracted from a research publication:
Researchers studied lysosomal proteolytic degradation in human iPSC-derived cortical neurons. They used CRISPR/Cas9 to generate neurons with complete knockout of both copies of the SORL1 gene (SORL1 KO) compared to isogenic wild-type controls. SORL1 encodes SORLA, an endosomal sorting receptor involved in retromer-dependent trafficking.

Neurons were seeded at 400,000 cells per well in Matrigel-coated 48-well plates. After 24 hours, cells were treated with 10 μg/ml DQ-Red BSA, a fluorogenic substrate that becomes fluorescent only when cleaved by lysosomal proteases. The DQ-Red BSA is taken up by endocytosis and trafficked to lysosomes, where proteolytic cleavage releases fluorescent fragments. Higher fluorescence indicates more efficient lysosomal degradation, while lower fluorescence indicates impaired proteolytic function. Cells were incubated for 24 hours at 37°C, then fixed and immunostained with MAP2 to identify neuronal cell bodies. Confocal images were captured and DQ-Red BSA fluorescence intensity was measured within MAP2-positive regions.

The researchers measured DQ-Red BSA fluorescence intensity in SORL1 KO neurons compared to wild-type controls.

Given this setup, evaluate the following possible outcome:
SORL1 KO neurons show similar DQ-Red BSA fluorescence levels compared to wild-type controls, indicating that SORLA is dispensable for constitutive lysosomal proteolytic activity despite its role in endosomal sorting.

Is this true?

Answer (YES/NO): NO